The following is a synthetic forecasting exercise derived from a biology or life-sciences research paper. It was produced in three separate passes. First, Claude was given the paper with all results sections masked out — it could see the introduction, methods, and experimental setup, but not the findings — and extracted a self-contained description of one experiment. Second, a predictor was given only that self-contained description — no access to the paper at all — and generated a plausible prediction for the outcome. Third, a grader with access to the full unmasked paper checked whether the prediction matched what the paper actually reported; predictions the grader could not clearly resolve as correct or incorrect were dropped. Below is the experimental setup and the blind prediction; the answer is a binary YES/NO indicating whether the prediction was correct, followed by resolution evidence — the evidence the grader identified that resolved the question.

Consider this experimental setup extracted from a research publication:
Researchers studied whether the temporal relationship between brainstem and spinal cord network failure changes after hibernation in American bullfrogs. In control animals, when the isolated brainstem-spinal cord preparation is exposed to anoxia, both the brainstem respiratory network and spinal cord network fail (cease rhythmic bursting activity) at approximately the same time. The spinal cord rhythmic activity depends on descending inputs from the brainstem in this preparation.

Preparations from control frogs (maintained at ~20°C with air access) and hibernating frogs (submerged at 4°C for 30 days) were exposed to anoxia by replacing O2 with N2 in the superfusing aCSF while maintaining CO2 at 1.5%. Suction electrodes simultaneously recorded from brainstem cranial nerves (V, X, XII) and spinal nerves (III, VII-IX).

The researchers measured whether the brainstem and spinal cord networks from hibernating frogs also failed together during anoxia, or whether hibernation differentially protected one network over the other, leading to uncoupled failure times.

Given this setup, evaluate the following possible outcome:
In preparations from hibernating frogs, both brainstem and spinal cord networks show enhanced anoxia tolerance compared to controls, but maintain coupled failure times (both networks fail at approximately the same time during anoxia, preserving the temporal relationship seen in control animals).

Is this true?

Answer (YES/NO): NO